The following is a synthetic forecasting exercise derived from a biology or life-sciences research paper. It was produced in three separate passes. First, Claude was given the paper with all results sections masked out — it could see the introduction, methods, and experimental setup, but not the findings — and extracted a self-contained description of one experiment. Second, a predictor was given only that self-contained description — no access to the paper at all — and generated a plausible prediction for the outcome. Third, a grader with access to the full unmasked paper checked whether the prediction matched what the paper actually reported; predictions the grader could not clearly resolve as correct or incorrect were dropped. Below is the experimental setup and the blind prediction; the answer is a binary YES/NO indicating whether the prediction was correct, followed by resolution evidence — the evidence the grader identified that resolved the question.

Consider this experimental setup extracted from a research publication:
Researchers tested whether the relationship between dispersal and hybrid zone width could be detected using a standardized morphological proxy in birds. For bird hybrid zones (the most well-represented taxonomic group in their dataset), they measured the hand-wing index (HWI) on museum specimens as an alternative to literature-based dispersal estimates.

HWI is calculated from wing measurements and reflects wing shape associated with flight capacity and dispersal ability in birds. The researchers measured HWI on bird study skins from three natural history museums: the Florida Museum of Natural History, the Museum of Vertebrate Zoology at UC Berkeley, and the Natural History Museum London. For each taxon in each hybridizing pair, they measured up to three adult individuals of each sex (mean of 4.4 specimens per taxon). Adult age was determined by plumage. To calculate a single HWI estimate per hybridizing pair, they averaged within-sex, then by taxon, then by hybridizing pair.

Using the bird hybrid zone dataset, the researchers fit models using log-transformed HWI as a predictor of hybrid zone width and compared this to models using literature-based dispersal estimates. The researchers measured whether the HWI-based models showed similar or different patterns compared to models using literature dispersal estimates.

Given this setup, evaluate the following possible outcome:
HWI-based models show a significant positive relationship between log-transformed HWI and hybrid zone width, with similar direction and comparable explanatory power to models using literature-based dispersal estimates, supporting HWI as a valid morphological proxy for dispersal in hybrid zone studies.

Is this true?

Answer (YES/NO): YES